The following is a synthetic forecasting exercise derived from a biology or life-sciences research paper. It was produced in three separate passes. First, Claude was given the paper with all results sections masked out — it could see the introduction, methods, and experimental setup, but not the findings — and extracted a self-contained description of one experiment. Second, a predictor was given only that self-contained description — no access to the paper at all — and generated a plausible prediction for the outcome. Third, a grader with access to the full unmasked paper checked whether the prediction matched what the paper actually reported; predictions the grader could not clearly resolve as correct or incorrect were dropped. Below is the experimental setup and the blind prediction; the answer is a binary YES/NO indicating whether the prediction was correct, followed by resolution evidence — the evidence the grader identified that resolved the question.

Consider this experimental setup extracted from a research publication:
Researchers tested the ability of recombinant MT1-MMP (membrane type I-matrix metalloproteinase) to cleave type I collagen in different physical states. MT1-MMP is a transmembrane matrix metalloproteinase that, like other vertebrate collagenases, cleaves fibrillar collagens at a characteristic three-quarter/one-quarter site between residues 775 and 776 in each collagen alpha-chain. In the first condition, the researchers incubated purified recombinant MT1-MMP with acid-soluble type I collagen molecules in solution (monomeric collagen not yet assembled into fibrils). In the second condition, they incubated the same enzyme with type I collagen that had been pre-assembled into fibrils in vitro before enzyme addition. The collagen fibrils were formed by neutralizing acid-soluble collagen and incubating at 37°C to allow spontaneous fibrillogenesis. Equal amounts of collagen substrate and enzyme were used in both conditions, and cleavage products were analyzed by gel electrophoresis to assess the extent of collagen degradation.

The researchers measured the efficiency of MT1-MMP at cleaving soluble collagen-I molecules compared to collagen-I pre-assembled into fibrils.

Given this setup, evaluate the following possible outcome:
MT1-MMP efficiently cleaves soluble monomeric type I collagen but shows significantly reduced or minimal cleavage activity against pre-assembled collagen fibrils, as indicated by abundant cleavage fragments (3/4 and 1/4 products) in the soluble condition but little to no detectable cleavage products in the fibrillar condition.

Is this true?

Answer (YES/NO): YES